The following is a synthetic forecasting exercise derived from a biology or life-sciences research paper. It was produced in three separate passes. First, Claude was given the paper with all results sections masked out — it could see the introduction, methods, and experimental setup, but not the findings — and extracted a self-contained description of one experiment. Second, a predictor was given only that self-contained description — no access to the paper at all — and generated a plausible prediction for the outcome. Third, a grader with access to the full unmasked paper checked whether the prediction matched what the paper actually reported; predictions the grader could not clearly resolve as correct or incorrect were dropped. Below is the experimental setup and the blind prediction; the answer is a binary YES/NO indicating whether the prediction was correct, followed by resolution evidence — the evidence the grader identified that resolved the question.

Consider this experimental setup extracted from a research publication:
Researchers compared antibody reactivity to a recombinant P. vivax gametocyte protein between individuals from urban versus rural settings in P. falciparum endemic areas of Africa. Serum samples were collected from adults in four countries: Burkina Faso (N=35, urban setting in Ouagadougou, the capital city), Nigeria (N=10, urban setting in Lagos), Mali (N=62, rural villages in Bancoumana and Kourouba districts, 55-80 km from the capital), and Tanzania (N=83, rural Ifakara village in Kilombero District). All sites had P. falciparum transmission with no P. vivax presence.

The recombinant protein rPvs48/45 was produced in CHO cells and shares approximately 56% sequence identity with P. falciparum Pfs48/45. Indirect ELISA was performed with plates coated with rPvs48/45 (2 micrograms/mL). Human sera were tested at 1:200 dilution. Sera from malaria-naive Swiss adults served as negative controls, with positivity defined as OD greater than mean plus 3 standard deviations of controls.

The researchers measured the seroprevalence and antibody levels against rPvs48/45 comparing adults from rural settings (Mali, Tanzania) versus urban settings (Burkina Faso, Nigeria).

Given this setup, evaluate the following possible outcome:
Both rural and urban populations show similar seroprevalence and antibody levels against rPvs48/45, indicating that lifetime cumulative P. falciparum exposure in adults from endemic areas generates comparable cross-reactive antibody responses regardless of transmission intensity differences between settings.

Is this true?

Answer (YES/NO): NO